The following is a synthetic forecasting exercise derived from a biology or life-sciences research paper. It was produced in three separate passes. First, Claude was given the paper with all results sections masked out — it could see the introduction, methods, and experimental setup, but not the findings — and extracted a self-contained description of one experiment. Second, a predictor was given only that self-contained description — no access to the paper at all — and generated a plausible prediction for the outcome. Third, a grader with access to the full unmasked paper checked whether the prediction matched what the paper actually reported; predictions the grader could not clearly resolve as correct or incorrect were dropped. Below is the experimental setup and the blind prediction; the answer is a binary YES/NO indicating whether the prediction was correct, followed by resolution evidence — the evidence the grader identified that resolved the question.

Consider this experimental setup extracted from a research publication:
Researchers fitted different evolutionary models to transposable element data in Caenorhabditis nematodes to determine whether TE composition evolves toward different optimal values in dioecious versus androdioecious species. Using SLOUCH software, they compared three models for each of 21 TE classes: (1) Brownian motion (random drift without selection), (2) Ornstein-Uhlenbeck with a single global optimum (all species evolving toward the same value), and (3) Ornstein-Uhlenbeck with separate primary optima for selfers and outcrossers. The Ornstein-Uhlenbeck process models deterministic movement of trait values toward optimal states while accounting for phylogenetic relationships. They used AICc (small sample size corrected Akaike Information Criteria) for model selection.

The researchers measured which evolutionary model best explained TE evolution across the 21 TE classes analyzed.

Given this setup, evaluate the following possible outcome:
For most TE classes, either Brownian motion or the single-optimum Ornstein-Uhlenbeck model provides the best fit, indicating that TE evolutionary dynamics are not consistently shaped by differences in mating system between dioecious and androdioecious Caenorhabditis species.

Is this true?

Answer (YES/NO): YES